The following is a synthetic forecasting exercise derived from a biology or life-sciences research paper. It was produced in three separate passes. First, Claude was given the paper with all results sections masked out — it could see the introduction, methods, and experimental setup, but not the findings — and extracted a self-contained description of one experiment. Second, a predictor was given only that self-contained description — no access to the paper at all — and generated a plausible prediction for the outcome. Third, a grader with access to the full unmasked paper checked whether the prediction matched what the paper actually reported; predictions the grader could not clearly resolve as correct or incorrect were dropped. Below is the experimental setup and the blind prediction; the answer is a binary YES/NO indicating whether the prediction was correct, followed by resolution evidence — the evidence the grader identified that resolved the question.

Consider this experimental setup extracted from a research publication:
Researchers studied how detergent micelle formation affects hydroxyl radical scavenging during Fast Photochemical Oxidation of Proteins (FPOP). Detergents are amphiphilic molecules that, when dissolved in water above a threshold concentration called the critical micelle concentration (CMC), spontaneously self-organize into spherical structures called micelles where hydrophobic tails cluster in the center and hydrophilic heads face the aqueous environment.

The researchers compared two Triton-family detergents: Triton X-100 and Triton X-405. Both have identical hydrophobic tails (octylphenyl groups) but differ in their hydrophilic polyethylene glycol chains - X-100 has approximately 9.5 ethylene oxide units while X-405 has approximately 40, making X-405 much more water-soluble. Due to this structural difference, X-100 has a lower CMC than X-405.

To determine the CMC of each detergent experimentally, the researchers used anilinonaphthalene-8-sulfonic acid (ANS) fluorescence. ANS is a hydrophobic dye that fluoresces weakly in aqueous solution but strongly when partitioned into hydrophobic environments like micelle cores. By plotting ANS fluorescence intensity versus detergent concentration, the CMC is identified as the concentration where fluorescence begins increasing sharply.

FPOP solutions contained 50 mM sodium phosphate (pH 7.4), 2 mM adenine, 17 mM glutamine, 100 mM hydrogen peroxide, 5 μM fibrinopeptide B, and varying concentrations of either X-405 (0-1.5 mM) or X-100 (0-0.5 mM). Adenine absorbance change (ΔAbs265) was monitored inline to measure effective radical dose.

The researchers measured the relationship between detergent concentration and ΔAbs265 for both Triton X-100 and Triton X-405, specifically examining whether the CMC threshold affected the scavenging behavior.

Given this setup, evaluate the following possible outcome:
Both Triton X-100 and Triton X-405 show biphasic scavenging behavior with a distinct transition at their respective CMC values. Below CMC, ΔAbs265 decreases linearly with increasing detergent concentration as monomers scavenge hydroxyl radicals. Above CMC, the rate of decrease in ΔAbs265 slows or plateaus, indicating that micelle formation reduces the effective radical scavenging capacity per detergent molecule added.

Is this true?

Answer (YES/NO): YES